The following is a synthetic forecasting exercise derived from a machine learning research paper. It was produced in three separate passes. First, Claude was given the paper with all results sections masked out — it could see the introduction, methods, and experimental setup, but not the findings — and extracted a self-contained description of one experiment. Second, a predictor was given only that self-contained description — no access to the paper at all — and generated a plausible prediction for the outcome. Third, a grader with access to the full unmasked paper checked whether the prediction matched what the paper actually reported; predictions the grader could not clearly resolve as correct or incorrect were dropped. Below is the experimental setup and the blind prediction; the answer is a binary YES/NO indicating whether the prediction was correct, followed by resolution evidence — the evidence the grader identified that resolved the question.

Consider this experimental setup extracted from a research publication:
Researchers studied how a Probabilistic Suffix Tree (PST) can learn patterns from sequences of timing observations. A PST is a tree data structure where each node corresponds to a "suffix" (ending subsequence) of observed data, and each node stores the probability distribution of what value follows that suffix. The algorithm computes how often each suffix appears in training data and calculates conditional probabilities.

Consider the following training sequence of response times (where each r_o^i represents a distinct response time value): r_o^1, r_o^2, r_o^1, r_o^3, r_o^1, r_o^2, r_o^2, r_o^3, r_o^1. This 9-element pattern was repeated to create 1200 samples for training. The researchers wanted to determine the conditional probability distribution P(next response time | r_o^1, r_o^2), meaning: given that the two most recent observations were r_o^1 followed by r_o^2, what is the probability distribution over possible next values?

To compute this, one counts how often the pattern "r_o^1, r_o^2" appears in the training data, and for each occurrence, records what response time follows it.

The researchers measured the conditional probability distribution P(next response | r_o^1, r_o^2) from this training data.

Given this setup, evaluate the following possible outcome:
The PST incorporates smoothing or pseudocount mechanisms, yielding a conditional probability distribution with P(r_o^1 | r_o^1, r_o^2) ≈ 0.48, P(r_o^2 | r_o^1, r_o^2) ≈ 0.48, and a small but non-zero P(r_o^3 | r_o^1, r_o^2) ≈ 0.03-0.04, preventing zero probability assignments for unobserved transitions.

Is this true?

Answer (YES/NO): NO